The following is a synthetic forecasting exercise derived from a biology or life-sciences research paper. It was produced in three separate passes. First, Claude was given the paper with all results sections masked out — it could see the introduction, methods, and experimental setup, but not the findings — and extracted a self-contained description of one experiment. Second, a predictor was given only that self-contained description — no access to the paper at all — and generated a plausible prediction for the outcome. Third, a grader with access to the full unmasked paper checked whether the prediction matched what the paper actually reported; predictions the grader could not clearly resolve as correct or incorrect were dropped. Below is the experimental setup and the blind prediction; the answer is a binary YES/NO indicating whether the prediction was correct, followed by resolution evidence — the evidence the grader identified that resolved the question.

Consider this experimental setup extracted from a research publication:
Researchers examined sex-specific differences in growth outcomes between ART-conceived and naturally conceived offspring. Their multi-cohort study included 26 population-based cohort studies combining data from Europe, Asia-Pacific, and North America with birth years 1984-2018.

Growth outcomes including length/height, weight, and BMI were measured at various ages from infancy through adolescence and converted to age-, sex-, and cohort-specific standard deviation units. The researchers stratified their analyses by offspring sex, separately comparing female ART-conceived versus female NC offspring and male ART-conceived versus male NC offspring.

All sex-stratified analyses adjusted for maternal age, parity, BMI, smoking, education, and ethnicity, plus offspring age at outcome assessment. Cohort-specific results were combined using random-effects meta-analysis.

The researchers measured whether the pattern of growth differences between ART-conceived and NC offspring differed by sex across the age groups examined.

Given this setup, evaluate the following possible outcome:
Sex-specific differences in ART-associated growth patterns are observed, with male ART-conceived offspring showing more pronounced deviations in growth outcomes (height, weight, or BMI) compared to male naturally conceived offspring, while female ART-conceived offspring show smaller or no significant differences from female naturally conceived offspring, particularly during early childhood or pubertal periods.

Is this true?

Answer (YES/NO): NO